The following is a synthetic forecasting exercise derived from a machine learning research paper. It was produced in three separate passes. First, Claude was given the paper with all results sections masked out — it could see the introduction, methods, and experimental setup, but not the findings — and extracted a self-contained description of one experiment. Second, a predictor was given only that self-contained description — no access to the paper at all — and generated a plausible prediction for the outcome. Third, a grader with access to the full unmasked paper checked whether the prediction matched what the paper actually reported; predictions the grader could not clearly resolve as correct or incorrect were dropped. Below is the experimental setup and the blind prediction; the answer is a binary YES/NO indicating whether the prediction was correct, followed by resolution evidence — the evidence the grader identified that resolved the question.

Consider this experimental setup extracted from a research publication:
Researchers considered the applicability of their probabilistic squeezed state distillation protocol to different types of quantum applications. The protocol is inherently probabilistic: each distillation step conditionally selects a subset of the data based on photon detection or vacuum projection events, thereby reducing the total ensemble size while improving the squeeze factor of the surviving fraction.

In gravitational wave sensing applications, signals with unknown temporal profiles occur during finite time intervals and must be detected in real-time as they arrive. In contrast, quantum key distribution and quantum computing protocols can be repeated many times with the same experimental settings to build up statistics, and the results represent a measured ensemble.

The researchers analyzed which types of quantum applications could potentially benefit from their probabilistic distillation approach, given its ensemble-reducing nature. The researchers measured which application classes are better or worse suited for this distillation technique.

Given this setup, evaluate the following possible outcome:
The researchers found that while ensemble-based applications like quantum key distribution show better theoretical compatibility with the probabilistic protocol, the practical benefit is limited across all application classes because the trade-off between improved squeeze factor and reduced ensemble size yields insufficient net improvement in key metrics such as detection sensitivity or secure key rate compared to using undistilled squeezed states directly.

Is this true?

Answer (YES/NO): NO